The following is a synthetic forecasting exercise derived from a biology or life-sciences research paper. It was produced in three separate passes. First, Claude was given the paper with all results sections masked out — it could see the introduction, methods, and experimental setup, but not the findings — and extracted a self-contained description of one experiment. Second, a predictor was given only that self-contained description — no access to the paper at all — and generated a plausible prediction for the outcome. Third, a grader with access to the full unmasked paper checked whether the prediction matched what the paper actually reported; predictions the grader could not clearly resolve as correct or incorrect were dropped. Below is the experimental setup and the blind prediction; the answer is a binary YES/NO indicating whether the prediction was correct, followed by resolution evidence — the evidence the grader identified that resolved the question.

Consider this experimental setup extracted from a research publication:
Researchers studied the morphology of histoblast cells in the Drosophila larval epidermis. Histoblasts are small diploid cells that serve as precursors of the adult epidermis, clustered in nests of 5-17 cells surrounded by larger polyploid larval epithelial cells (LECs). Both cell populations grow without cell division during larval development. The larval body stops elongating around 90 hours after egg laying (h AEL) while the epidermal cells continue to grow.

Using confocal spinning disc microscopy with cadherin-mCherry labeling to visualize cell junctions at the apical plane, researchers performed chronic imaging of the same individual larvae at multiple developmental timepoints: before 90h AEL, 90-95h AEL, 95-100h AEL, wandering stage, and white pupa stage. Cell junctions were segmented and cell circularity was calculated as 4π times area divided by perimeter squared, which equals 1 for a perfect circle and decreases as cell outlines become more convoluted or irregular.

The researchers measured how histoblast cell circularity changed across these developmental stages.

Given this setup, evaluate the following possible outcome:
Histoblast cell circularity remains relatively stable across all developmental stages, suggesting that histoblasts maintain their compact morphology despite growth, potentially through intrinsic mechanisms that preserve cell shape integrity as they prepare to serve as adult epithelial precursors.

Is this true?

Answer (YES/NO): NO